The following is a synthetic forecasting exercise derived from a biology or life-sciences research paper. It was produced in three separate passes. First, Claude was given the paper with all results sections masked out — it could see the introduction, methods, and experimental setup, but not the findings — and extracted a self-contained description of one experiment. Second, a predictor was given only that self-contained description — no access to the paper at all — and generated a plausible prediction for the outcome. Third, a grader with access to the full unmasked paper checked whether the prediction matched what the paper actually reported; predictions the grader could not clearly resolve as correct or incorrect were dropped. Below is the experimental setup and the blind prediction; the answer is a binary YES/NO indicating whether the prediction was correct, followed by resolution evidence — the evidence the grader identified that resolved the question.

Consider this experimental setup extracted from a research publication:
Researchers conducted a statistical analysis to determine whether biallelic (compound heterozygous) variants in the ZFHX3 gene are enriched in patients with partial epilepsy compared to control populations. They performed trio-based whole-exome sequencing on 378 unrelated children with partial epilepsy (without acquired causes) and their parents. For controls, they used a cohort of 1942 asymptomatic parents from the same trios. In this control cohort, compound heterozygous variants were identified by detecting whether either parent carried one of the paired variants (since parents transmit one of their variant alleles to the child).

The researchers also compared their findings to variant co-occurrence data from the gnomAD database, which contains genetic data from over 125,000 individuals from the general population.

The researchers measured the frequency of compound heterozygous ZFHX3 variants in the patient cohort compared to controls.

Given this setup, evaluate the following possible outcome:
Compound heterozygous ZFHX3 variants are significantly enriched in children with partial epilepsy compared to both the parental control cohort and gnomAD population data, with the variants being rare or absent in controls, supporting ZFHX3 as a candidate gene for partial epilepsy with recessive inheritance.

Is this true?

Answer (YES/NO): YES